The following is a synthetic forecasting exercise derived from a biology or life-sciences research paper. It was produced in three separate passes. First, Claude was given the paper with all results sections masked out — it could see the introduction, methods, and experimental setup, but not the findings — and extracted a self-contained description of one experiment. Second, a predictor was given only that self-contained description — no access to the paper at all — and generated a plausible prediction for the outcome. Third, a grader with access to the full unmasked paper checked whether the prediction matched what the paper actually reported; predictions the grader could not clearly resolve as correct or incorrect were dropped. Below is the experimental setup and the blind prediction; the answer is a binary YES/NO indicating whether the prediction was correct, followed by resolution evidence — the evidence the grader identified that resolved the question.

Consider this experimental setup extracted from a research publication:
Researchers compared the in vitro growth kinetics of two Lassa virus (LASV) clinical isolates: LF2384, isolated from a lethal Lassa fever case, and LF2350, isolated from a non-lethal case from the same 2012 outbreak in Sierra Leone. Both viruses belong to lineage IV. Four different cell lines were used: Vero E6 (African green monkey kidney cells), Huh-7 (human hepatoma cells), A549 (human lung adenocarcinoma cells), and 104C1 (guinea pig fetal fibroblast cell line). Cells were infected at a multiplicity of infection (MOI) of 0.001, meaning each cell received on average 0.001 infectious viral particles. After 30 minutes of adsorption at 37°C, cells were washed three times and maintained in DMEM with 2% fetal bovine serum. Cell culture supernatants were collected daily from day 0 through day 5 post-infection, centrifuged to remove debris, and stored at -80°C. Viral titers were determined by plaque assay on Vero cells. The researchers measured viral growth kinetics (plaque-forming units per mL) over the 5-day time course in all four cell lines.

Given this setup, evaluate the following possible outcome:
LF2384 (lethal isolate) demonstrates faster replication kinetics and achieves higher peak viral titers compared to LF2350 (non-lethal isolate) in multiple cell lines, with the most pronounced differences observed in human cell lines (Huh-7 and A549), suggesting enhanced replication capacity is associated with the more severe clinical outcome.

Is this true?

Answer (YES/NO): NO